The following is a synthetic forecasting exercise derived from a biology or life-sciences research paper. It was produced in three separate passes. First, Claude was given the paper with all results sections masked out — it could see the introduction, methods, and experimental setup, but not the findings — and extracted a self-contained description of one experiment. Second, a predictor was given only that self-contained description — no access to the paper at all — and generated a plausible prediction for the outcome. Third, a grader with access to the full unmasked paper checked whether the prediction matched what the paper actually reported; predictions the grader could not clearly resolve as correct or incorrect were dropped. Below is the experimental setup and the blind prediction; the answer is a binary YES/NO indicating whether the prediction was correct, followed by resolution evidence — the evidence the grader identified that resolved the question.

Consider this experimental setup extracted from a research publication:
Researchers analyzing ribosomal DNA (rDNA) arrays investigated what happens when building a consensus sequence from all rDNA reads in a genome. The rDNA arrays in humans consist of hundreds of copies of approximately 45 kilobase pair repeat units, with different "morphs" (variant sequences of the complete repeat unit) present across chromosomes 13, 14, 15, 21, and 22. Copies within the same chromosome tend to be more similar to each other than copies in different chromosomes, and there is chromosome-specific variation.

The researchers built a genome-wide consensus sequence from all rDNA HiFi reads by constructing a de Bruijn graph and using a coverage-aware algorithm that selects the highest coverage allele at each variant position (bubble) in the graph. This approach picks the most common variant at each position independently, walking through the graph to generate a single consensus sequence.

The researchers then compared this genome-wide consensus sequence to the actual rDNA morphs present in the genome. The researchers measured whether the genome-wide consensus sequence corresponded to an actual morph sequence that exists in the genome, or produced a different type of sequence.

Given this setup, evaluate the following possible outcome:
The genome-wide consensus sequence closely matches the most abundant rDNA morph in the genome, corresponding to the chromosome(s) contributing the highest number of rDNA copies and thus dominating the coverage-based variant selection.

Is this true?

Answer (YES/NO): NO